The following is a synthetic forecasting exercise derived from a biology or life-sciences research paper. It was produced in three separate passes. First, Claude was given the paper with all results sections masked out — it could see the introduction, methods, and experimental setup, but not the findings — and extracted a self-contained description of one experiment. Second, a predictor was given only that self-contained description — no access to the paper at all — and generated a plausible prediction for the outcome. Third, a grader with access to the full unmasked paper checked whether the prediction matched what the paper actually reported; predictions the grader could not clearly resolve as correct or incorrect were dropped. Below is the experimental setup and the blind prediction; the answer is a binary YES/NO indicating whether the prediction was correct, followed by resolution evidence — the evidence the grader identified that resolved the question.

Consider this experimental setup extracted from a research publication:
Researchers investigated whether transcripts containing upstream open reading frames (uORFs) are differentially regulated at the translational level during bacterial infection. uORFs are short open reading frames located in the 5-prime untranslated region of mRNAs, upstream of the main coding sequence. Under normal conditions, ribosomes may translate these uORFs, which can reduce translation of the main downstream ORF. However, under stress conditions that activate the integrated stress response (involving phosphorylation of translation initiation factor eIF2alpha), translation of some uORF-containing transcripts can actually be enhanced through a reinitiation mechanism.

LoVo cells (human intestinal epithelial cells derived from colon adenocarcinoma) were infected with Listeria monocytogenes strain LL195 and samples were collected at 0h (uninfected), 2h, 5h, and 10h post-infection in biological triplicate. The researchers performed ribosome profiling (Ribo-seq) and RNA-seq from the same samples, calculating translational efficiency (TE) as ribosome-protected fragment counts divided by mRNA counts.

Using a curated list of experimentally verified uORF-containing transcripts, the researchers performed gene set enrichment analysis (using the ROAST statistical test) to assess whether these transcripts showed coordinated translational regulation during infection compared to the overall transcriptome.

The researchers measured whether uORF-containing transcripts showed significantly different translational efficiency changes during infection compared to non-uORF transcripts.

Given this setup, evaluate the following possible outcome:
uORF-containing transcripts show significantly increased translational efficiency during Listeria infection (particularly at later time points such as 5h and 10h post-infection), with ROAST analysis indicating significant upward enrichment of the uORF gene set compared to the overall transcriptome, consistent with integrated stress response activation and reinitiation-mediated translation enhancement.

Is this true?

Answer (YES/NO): NO